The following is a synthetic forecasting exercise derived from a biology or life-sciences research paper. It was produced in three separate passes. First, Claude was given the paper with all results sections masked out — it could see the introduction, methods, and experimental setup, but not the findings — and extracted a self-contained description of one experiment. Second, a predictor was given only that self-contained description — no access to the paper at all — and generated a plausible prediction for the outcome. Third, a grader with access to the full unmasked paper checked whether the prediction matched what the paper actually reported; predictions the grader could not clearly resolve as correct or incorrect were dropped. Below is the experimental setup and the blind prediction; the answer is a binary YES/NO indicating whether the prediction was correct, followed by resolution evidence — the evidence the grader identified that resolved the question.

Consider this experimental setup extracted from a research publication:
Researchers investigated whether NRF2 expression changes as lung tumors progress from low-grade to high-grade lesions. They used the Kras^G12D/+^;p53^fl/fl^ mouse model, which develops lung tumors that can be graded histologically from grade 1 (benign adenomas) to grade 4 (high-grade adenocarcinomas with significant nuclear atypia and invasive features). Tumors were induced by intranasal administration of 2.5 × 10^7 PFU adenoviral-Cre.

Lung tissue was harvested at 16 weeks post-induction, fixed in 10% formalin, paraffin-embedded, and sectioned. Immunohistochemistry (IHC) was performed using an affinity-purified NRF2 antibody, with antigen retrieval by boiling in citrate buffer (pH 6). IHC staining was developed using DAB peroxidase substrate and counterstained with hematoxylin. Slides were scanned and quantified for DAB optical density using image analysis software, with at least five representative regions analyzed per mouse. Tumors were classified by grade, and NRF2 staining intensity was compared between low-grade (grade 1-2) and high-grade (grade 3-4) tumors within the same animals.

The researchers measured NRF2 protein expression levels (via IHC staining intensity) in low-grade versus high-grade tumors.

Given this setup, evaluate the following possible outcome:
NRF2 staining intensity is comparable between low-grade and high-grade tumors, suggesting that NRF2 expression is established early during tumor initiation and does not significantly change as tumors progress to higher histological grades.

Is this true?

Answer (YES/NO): NO